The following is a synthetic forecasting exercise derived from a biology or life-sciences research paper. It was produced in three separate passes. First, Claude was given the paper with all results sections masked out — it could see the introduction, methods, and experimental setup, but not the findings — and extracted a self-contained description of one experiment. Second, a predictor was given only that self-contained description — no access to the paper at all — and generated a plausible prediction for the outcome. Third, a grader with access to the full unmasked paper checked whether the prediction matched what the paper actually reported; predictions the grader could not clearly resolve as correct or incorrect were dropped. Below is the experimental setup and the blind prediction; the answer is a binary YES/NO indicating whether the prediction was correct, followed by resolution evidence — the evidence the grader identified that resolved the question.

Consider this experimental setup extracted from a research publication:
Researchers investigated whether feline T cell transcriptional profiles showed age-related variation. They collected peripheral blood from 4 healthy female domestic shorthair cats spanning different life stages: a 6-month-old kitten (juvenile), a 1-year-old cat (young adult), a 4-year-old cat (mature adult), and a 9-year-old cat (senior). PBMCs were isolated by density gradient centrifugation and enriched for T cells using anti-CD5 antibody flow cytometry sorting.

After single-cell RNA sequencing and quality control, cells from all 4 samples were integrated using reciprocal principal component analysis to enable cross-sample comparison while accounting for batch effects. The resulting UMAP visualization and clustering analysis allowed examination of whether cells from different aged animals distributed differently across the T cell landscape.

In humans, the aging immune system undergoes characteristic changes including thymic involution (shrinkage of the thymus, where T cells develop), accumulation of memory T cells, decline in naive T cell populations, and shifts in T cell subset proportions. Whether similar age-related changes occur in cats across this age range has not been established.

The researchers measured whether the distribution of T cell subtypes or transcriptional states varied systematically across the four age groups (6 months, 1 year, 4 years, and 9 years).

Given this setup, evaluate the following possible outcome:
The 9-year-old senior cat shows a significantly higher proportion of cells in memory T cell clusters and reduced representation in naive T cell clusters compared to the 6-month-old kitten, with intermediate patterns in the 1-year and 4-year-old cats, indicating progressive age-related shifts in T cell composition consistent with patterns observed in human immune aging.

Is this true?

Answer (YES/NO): NO